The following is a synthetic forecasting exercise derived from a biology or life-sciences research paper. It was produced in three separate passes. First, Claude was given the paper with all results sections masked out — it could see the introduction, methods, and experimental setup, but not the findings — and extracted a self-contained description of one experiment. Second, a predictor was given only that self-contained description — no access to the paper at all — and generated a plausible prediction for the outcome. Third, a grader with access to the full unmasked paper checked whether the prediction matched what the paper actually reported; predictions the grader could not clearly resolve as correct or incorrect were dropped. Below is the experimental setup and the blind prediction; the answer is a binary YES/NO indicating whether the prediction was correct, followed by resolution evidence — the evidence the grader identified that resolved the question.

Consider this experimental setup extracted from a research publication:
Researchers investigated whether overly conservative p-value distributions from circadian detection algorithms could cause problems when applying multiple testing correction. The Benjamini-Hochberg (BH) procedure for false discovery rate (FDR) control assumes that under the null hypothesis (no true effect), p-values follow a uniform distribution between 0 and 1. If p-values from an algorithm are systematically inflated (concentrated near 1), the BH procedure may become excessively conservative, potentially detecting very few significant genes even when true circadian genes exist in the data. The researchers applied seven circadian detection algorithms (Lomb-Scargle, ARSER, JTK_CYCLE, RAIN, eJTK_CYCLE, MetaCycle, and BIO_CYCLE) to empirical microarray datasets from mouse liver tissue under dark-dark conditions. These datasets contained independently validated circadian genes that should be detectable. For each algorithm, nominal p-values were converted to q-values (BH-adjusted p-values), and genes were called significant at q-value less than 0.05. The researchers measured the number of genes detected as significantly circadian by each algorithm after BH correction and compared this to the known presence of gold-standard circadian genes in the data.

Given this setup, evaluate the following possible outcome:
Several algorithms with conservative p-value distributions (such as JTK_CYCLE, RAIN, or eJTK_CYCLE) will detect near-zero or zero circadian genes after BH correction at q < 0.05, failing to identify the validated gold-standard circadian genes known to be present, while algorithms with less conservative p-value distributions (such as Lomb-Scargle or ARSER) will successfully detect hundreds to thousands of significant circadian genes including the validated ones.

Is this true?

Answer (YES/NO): NO